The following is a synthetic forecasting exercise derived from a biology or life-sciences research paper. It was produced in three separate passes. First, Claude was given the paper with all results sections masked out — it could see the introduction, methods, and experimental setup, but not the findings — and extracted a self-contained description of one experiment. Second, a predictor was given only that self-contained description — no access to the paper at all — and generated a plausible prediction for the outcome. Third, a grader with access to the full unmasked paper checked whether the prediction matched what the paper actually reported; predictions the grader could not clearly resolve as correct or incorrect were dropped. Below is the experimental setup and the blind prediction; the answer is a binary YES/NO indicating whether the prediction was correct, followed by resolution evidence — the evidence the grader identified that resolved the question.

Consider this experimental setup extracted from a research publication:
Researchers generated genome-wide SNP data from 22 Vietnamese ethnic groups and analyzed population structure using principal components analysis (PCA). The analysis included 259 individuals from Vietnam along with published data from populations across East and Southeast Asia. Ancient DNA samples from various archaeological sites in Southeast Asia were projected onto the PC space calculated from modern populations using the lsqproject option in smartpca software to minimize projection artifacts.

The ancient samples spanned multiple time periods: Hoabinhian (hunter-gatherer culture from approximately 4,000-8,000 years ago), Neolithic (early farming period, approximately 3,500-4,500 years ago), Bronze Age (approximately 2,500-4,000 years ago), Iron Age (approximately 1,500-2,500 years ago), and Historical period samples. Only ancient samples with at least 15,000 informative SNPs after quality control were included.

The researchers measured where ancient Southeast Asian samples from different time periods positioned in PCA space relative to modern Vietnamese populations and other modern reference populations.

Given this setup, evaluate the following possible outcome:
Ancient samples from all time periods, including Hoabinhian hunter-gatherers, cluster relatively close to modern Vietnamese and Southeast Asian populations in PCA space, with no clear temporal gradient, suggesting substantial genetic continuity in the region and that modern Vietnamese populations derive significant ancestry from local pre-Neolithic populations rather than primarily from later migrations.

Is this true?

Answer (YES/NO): NO